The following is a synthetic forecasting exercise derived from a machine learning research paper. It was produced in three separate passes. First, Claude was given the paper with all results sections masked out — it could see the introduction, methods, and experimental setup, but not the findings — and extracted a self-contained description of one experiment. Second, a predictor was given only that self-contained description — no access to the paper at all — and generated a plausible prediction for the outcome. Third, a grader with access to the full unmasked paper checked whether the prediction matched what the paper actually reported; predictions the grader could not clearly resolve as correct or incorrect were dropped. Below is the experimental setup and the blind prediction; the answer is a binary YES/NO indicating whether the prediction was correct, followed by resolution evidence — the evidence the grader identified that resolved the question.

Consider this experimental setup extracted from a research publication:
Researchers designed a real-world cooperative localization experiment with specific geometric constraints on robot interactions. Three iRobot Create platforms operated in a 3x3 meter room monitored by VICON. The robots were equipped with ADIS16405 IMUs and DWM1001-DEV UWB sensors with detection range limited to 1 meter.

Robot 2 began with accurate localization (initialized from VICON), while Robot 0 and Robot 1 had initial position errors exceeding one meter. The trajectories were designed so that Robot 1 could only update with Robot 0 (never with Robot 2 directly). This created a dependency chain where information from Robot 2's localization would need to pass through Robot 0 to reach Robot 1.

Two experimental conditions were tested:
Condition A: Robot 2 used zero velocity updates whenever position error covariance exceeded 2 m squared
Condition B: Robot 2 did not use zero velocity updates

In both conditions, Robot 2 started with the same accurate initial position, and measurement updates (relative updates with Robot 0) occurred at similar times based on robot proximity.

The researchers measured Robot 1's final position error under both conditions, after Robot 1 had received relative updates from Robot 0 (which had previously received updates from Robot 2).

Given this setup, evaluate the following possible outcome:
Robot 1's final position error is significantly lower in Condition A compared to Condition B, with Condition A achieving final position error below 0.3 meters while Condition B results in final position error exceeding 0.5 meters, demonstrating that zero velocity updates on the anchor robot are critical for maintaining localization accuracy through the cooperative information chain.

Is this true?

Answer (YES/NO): NO